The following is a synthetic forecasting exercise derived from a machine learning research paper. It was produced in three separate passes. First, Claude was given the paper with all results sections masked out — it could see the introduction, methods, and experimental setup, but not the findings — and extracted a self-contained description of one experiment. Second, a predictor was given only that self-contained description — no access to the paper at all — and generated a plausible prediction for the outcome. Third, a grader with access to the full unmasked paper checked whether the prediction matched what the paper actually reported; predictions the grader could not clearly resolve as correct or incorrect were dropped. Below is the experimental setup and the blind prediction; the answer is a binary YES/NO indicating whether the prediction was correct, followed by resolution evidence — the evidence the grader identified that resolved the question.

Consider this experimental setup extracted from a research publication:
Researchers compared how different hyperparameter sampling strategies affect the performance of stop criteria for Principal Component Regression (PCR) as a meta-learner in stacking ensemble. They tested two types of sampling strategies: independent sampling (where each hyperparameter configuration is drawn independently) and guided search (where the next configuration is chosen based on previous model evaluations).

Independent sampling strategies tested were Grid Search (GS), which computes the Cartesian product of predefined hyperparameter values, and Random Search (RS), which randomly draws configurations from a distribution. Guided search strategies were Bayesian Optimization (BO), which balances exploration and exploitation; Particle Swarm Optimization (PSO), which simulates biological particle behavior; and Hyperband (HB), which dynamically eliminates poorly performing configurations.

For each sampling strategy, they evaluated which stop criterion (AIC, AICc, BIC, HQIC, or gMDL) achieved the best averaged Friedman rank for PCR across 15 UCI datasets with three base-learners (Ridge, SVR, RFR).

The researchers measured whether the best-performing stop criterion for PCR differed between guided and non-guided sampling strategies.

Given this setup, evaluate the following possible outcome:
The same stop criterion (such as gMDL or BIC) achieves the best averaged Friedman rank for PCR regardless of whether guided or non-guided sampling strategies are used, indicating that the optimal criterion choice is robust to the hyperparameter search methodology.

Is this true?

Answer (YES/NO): NO